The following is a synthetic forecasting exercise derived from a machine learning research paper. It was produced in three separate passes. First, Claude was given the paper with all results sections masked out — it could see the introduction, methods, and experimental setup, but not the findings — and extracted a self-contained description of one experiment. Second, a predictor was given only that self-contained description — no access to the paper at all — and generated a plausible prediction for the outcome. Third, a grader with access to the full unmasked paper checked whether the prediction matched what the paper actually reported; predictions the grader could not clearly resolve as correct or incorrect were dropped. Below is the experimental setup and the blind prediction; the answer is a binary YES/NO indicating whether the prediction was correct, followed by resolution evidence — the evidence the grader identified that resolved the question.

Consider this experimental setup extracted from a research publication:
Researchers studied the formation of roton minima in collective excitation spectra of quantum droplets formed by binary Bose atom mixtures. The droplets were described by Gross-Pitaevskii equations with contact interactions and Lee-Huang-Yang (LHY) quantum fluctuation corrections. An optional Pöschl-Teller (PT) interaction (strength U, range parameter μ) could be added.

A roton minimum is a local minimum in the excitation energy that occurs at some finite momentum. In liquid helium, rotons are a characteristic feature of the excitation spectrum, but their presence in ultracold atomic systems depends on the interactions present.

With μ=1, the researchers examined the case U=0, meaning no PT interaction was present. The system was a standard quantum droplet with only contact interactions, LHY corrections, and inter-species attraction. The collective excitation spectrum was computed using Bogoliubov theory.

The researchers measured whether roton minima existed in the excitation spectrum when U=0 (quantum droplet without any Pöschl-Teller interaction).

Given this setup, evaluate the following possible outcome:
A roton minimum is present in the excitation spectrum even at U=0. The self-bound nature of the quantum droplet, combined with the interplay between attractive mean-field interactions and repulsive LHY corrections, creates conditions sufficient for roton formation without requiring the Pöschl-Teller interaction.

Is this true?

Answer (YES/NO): NO